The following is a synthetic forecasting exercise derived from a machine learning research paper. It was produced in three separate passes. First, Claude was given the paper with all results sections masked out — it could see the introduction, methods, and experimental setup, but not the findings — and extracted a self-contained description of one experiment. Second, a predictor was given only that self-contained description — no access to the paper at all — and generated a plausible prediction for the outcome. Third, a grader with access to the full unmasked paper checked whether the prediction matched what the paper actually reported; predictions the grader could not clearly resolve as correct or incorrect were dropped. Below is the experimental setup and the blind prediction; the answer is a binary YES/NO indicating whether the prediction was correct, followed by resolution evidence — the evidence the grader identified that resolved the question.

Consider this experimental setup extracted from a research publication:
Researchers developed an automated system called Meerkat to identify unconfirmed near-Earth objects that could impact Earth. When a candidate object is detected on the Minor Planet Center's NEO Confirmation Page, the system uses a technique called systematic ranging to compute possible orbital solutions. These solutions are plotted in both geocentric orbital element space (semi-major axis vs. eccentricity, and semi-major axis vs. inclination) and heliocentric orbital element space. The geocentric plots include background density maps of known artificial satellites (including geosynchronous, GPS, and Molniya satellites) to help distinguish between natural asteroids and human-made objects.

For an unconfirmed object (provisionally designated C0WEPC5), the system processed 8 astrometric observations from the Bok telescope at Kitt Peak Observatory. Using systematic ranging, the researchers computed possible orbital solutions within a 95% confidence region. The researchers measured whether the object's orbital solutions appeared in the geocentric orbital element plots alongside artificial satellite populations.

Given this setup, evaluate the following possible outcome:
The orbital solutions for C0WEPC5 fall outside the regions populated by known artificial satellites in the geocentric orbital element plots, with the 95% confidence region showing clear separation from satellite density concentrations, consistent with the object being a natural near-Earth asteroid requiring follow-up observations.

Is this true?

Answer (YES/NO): YES